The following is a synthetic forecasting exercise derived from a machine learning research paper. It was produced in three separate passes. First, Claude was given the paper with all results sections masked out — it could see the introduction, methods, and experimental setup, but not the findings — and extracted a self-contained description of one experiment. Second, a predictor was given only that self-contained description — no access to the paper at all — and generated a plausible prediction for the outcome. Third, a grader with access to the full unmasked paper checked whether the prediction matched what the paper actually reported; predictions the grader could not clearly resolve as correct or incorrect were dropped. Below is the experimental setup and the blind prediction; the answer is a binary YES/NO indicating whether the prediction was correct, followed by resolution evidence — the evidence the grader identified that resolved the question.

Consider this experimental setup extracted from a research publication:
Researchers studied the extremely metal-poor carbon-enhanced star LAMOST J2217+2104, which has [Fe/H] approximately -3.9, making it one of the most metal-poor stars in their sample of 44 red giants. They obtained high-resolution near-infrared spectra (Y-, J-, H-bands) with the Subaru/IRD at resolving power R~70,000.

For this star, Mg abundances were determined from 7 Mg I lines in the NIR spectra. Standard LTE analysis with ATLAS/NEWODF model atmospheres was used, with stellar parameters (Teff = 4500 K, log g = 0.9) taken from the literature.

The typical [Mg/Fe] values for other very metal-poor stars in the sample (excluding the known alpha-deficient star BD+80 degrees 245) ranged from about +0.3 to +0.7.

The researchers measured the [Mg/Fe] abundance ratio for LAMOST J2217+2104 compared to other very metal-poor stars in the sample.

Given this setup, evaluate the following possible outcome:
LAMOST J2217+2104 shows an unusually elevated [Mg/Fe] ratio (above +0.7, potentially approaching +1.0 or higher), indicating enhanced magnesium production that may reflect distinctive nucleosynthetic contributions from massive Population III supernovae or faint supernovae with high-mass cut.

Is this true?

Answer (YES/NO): YES